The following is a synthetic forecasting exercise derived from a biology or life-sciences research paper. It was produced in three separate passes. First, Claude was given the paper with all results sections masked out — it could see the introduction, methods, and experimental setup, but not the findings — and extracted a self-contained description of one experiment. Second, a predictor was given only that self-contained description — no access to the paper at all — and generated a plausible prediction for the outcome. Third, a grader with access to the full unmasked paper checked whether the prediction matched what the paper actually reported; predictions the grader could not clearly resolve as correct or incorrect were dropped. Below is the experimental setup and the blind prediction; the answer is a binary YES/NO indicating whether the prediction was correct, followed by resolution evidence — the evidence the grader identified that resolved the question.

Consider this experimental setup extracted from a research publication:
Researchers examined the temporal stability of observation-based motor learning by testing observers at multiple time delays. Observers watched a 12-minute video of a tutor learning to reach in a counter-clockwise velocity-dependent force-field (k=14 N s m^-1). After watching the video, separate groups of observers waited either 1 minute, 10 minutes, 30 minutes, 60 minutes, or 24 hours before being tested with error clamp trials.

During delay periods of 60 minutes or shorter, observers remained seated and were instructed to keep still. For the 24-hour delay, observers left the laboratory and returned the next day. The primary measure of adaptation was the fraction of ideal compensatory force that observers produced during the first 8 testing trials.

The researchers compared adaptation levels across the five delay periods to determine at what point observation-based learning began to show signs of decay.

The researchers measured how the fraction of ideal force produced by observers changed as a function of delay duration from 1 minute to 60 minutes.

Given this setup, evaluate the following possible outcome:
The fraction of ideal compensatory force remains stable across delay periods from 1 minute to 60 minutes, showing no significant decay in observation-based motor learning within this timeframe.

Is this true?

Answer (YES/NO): YES